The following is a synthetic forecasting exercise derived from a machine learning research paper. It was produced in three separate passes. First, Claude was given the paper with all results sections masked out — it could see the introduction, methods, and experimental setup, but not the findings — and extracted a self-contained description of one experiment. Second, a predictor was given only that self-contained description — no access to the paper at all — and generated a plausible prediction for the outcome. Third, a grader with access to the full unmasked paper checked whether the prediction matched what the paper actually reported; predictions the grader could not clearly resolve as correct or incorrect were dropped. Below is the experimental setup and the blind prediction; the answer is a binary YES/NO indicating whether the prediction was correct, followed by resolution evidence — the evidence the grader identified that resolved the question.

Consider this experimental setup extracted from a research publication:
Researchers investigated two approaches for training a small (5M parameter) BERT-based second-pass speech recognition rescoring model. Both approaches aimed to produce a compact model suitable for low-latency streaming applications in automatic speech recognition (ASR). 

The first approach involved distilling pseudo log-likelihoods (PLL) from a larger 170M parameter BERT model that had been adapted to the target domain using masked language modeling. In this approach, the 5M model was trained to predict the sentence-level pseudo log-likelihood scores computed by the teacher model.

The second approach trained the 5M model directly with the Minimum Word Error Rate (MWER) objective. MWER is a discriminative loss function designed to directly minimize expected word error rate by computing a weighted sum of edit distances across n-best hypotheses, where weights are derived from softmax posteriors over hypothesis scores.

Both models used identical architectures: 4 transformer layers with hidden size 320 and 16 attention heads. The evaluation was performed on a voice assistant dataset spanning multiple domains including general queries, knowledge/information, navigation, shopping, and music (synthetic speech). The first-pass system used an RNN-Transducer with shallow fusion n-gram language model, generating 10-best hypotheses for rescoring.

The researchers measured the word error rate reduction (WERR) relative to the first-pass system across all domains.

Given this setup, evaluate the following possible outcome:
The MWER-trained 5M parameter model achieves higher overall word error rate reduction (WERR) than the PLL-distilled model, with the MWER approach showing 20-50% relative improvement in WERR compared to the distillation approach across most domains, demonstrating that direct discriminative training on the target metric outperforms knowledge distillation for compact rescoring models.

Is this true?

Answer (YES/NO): NO